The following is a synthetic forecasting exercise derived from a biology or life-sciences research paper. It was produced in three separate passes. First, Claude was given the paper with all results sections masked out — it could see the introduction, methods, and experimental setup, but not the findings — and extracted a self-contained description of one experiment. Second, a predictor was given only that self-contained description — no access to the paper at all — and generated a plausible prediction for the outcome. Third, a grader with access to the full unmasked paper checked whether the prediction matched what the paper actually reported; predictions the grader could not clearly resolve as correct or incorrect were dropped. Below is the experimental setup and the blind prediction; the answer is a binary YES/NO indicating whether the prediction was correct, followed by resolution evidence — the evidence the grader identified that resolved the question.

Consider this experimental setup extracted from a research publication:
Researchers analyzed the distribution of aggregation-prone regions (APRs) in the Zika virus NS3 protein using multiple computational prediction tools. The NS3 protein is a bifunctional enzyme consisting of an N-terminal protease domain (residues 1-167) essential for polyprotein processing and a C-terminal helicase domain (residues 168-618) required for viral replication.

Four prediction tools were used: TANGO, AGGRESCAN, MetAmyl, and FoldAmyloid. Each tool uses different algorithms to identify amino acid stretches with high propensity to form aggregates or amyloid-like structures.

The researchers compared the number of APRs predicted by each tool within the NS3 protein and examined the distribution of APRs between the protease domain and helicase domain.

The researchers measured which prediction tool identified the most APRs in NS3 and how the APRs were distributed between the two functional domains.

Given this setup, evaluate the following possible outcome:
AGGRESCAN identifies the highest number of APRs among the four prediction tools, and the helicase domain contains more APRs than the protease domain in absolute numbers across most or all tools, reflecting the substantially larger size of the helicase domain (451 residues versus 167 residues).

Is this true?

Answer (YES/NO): NO